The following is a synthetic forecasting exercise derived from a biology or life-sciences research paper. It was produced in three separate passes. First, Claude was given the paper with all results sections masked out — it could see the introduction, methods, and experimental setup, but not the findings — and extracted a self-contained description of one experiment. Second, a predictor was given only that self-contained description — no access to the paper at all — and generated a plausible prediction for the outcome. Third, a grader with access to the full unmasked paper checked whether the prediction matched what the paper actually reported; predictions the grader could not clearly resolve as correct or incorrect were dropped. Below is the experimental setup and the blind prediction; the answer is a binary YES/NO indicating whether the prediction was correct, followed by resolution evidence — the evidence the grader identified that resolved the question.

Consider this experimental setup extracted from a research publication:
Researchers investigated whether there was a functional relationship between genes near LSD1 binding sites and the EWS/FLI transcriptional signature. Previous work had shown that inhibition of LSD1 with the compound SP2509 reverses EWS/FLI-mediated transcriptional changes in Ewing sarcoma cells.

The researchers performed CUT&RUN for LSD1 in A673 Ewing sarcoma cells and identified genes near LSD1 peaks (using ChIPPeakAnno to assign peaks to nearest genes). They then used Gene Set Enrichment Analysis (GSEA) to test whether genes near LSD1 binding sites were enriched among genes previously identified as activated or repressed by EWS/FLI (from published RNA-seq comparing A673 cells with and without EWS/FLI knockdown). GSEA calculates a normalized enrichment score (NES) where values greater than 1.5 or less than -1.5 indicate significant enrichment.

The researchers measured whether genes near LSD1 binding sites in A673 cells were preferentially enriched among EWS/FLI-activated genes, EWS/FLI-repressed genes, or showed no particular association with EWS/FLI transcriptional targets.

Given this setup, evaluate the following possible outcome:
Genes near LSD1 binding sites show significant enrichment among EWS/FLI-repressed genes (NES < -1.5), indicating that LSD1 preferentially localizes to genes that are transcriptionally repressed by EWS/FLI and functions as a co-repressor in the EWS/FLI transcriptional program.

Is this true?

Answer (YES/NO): NO